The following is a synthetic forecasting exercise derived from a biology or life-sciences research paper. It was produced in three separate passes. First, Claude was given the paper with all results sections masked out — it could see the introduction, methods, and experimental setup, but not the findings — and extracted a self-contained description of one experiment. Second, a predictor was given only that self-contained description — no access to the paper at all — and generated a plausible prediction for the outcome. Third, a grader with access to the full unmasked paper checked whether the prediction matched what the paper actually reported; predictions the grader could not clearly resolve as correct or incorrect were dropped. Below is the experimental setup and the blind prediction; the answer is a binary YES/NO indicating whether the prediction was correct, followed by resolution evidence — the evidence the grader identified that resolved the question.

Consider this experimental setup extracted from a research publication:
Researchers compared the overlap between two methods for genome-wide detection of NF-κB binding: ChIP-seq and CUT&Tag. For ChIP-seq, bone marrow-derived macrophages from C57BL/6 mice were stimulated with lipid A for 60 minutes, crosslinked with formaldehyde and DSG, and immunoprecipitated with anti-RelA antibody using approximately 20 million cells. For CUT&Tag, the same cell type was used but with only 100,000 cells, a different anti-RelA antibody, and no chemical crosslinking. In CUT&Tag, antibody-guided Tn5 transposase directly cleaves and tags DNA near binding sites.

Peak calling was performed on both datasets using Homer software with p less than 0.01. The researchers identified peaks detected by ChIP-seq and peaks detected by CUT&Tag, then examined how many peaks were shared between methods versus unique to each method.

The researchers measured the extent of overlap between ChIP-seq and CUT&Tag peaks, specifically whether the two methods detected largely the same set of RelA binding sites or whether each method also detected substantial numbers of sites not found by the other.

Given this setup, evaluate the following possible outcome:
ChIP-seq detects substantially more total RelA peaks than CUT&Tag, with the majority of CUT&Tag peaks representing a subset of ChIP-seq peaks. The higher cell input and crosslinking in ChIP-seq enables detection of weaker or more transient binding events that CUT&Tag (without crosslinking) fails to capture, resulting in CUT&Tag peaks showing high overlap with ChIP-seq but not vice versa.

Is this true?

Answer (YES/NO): NO